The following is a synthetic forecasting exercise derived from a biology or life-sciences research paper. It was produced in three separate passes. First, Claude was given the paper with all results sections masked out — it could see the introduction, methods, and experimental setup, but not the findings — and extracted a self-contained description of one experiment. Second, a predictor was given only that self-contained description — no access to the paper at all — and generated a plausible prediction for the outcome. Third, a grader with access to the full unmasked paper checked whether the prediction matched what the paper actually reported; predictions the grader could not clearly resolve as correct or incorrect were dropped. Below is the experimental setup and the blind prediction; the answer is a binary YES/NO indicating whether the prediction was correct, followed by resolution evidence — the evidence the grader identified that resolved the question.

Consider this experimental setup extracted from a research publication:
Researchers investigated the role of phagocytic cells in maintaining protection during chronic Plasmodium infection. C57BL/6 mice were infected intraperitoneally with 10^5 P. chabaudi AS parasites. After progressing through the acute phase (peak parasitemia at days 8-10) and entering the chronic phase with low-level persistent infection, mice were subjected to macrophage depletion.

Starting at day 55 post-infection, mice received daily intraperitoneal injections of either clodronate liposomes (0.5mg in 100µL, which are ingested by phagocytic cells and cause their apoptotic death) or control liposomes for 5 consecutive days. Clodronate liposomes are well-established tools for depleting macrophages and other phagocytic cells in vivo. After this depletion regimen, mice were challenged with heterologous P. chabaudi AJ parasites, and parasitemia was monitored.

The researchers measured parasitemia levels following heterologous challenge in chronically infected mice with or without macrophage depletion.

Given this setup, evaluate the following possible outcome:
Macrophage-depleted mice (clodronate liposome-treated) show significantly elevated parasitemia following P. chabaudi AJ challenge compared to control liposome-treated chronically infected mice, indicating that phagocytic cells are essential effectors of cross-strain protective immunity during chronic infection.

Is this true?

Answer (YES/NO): YES